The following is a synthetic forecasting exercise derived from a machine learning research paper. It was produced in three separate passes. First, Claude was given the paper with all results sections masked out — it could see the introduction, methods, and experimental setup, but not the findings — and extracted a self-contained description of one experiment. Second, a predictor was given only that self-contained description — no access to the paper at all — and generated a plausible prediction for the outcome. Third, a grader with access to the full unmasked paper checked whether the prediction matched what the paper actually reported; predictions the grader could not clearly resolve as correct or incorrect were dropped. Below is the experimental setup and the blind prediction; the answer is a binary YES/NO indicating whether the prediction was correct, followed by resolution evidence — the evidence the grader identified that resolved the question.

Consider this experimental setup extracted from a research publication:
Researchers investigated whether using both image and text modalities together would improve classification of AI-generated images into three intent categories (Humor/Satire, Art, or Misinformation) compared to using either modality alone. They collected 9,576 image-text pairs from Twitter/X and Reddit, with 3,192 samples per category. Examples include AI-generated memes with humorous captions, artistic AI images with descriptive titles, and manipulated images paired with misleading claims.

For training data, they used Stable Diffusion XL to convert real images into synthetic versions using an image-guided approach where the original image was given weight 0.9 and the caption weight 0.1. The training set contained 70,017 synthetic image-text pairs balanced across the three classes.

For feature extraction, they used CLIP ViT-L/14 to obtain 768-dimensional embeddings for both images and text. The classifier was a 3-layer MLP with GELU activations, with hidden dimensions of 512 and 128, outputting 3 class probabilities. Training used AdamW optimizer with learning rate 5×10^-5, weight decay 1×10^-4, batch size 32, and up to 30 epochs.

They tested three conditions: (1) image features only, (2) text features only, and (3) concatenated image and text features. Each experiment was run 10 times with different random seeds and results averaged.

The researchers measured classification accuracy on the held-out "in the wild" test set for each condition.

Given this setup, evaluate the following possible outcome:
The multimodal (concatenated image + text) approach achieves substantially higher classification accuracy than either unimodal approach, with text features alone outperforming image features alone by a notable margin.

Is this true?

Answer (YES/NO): NO